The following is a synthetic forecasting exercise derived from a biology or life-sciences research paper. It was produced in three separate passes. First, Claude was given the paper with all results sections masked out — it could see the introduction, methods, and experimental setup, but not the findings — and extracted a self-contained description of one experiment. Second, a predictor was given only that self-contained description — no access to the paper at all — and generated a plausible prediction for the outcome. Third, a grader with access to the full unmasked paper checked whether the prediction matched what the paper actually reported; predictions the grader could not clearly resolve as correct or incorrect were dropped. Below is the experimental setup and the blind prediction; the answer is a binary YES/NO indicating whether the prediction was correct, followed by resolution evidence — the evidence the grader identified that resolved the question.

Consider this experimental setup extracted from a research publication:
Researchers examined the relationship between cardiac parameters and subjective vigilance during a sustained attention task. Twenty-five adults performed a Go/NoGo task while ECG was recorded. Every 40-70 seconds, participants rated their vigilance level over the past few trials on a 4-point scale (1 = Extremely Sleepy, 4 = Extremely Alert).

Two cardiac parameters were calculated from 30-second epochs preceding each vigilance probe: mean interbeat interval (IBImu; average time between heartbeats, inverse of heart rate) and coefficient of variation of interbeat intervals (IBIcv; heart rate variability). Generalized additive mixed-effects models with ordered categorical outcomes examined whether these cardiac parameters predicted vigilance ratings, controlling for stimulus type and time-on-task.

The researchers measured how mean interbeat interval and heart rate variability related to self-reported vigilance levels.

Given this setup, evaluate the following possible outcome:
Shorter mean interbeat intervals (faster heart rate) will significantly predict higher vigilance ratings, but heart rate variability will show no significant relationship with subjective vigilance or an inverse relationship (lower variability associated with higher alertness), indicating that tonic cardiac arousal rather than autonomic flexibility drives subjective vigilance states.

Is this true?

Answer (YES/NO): YES